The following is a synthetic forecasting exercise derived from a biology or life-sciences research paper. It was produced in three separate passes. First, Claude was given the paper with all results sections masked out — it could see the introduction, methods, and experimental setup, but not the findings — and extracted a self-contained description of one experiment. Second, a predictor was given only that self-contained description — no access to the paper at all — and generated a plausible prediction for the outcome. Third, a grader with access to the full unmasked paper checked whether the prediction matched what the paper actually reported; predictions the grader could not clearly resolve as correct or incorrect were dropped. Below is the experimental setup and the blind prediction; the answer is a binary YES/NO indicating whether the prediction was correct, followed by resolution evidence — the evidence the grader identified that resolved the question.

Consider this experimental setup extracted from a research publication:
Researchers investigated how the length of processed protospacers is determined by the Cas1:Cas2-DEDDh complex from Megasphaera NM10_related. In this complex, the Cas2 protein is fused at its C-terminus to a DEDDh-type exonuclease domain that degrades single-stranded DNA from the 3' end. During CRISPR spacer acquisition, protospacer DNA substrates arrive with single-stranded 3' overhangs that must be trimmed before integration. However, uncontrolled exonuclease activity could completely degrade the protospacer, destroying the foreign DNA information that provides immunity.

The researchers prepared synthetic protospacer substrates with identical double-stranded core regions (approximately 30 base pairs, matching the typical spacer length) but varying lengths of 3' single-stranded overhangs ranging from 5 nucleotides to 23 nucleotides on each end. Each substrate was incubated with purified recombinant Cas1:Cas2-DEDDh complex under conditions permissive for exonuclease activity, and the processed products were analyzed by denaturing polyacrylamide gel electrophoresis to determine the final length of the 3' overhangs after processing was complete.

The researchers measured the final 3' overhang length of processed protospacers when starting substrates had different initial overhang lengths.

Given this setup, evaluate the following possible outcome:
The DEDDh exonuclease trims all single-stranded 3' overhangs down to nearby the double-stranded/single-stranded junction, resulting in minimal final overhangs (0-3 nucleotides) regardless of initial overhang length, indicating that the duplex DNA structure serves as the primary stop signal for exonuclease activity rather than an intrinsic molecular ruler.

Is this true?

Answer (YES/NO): NO